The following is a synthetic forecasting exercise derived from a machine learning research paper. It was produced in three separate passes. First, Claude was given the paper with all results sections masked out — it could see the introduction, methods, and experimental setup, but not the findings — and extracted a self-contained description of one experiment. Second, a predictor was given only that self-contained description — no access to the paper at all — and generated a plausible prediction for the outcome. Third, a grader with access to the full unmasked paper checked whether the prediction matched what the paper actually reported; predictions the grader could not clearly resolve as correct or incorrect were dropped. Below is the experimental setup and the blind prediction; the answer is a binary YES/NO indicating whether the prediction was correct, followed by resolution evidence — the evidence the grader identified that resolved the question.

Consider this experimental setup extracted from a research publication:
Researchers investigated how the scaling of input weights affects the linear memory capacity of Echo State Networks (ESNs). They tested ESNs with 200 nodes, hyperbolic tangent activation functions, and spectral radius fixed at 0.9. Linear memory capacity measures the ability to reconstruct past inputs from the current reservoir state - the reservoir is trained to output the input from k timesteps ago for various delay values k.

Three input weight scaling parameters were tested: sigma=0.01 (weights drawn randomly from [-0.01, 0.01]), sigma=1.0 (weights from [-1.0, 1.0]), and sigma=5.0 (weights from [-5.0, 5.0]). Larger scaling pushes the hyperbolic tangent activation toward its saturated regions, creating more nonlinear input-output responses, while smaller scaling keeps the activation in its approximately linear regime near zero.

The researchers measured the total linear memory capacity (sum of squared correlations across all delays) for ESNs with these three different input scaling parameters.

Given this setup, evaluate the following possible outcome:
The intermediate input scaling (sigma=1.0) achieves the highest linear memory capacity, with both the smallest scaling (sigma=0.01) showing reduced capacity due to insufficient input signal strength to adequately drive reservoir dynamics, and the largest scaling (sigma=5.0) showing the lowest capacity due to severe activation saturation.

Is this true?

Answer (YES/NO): NO